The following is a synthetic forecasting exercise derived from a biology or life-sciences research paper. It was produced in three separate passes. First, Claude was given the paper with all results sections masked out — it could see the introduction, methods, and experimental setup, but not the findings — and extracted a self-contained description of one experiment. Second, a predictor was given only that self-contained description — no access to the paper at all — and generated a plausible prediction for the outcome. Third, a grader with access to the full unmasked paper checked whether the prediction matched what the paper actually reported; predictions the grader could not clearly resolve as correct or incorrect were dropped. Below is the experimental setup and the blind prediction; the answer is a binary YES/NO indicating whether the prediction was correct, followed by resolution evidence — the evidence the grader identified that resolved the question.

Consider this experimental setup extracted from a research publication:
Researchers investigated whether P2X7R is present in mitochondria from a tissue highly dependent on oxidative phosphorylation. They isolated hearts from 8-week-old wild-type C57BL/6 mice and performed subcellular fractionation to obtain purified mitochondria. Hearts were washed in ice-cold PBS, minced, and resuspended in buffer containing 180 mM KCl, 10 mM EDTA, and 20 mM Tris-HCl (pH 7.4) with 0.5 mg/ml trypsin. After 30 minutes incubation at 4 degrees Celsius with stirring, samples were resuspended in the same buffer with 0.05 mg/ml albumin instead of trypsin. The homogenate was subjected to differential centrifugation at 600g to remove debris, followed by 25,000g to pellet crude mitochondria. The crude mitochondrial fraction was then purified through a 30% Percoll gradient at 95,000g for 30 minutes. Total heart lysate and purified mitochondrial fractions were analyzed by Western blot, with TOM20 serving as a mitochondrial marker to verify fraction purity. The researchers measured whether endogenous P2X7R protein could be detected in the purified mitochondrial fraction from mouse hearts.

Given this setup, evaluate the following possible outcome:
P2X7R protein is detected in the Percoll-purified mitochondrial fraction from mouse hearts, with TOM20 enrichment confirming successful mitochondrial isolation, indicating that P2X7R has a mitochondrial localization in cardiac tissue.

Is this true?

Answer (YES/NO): NO